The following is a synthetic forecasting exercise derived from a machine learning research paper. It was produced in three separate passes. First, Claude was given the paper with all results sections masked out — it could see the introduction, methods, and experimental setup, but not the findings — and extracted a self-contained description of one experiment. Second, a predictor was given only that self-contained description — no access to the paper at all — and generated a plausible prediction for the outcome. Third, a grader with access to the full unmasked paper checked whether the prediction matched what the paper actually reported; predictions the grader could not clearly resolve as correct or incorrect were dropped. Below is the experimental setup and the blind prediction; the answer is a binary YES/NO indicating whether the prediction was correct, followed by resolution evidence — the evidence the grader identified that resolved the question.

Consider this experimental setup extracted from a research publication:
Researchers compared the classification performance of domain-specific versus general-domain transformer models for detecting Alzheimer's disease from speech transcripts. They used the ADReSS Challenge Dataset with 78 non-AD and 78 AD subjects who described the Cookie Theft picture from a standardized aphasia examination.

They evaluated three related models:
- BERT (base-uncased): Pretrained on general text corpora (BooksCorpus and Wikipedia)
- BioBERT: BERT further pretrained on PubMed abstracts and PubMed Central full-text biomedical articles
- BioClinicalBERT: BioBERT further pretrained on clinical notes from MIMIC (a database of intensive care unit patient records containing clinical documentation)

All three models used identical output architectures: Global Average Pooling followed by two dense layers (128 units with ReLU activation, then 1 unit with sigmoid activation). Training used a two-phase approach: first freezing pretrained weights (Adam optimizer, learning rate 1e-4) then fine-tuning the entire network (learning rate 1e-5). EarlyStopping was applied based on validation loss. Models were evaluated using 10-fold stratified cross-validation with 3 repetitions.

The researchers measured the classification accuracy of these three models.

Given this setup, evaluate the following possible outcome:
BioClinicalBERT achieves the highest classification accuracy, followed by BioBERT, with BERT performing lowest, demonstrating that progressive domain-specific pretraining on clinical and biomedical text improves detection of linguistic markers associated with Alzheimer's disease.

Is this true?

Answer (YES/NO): NO